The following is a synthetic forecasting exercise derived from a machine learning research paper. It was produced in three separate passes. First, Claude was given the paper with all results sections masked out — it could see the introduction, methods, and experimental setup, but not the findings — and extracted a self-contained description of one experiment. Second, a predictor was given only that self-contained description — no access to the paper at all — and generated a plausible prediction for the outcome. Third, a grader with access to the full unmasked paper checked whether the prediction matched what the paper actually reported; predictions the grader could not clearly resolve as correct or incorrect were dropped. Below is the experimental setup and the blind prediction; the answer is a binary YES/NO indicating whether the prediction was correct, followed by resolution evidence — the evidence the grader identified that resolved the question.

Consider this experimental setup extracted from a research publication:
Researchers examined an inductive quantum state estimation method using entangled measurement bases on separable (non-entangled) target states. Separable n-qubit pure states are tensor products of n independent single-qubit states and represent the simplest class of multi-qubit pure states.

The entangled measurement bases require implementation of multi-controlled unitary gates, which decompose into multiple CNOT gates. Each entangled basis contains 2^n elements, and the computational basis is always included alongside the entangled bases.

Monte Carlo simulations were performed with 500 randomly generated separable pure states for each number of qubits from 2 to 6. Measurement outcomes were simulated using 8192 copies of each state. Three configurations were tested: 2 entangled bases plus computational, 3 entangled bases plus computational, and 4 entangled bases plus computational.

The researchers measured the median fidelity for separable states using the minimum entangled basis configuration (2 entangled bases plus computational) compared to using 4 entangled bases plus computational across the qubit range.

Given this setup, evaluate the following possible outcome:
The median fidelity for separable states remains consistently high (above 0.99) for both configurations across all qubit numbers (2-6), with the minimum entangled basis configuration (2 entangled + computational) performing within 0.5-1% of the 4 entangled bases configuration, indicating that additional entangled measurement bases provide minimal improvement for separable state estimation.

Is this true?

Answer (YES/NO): NO